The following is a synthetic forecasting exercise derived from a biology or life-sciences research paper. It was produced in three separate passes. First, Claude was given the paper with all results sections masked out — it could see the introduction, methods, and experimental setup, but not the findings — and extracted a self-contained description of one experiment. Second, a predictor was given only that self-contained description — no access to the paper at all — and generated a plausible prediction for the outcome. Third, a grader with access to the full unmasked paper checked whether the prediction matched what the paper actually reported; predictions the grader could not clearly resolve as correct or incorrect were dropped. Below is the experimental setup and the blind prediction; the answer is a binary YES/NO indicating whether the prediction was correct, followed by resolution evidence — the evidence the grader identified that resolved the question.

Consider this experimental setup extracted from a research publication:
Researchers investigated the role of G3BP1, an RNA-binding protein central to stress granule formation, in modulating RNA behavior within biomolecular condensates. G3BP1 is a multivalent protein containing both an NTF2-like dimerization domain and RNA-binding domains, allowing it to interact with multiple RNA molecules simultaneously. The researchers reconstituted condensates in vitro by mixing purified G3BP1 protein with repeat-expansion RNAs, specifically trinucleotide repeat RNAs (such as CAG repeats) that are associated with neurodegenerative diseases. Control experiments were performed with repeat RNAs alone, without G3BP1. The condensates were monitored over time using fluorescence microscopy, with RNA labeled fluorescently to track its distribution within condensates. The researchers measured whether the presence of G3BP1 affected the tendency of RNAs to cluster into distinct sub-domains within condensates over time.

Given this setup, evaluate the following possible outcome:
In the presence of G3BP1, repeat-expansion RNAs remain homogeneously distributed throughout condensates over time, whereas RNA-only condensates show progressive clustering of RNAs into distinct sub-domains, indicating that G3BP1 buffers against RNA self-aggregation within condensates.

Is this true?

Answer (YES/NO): YES